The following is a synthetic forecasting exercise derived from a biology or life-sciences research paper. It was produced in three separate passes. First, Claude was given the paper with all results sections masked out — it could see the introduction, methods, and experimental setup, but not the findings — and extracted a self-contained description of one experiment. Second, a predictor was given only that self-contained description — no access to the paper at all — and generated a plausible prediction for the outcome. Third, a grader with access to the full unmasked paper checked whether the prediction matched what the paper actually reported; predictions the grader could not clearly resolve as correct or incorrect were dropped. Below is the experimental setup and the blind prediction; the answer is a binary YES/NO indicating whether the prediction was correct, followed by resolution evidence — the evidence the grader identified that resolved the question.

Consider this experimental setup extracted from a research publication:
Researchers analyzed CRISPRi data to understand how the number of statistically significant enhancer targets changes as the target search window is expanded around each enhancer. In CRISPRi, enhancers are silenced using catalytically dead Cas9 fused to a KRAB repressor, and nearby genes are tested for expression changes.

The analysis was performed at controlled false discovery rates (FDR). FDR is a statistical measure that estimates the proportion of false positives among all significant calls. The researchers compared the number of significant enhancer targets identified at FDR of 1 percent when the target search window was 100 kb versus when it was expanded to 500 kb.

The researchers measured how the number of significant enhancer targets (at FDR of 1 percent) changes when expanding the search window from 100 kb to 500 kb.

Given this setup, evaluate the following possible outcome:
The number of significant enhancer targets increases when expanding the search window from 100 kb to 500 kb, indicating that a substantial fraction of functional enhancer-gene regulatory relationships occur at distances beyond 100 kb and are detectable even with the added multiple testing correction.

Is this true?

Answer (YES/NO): NO